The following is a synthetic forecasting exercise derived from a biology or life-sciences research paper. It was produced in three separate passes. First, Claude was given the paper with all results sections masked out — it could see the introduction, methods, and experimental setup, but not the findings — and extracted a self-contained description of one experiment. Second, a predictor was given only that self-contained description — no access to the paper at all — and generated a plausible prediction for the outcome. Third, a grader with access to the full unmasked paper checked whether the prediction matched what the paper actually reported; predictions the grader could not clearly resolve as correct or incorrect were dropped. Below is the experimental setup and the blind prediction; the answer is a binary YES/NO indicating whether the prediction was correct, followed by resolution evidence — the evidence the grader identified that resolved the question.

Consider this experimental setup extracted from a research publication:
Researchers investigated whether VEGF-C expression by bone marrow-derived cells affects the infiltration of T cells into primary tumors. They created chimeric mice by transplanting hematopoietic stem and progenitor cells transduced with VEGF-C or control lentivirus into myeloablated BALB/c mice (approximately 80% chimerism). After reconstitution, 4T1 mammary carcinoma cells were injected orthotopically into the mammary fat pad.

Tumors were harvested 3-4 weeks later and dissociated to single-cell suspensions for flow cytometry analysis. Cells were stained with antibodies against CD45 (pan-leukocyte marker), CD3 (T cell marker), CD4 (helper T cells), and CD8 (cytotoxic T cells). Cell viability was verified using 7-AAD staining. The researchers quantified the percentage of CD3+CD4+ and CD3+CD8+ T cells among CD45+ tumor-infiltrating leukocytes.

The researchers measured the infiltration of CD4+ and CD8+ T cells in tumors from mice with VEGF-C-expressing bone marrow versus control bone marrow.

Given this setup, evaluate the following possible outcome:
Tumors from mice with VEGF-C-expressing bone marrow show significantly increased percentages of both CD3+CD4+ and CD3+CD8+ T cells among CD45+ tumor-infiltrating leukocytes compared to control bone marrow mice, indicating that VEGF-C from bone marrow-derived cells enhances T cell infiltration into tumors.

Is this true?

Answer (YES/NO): NO